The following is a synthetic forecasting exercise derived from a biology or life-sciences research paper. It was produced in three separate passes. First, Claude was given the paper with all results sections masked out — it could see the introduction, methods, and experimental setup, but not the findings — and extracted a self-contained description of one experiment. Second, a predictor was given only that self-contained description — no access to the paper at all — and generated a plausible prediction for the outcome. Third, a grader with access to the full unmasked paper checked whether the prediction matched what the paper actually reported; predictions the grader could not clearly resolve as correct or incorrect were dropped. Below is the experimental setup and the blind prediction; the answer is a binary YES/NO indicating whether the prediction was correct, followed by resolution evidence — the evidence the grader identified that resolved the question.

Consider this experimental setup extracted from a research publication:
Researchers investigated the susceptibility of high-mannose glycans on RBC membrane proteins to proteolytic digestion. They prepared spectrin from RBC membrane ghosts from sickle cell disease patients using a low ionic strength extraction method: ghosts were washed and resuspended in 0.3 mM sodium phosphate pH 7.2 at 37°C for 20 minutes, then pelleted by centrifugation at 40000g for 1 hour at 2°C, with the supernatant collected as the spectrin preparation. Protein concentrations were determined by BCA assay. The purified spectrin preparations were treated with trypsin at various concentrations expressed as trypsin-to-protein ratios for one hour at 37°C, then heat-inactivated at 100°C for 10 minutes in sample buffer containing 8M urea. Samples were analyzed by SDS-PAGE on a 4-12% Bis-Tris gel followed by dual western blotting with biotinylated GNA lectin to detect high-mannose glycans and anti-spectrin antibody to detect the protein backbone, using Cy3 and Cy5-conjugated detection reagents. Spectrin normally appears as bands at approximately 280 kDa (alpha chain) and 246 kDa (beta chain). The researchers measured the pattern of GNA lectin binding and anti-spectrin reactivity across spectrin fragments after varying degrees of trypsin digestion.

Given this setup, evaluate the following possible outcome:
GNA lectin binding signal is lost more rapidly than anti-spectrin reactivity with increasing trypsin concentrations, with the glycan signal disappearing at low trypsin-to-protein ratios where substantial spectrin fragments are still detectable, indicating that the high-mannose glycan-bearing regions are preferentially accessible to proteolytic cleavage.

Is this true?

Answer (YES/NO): NO